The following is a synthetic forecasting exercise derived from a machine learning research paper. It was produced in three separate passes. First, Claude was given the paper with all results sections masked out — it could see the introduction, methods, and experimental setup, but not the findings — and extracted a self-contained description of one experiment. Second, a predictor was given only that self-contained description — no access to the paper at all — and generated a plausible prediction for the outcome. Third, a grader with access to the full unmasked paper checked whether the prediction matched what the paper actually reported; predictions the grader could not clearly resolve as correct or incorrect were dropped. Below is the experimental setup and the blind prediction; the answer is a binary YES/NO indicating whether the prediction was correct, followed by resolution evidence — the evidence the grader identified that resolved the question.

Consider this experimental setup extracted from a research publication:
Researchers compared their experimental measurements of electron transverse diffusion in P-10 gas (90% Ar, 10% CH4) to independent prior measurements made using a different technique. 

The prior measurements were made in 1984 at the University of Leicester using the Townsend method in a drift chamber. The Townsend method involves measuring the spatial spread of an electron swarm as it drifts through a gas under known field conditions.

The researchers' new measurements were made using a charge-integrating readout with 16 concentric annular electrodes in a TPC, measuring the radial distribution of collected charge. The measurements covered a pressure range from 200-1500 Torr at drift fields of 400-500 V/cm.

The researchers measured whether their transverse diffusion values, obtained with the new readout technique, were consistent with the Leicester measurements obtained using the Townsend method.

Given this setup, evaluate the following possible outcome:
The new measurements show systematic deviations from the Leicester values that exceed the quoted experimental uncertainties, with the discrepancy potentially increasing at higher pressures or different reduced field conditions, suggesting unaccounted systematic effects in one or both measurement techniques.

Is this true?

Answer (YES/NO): NO